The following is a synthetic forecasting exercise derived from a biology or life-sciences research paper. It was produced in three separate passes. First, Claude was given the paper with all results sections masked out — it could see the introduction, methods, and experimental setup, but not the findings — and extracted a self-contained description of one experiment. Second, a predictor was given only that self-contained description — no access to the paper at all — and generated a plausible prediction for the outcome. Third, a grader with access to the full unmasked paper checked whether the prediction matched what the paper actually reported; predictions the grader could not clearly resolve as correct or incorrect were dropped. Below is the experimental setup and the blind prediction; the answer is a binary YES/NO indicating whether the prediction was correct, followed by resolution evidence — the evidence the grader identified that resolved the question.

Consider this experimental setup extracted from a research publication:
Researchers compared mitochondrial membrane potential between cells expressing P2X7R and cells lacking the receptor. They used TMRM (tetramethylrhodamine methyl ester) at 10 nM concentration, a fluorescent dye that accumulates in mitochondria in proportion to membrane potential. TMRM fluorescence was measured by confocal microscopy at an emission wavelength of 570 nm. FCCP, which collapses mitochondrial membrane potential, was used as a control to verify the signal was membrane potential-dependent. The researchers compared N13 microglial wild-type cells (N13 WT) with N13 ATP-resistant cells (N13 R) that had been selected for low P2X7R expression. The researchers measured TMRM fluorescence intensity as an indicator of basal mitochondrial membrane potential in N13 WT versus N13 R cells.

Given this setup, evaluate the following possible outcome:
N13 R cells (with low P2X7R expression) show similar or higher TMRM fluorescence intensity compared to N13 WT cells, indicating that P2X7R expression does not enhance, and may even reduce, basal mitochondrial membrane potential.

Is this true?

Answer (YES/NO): NO